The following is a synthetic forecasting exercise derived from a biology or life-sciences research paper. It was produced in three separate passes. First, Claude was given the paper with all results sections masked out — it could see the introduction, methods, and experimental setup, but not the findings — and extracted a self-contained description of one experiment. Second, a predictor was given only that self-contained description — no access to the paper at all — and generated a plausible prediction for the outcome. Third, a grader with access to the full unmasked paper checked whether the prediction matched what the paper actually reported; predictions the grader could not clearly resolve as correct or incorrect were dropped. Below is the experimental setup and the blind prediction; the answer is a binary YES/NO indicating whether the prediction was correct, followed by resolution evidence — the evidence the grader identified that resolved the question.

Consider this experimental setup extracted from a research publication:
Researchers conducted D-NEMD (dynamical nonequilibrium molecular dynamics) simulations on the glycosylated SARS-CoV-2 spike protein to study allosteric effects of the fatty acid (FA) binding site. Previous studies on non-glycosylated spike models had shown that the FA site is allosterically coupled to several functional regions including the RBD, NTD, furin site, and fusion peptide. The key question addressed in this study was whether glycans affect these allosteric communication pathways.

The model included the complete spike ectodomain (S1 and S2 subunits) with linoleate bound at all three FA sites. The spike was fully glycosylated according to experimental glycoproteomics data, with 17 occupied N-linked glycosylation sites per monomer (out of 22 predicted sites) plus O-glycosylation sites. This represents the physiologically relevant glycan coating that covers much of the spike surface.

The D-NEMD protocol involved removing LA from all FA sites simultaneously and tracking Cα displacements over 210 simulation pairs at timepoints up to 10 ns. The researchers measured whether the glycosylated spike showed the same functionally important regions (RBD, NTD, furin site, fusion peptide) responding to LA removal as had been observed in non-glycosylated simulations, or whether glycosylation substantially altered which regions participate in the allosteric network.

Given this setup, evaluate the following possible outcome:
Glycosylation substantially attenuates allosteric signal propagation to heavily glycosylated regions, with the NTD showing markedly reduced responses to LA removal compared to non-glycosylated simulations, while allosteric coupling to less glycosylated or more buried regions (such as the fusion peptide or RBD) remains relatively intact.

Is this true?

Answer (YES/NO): NO